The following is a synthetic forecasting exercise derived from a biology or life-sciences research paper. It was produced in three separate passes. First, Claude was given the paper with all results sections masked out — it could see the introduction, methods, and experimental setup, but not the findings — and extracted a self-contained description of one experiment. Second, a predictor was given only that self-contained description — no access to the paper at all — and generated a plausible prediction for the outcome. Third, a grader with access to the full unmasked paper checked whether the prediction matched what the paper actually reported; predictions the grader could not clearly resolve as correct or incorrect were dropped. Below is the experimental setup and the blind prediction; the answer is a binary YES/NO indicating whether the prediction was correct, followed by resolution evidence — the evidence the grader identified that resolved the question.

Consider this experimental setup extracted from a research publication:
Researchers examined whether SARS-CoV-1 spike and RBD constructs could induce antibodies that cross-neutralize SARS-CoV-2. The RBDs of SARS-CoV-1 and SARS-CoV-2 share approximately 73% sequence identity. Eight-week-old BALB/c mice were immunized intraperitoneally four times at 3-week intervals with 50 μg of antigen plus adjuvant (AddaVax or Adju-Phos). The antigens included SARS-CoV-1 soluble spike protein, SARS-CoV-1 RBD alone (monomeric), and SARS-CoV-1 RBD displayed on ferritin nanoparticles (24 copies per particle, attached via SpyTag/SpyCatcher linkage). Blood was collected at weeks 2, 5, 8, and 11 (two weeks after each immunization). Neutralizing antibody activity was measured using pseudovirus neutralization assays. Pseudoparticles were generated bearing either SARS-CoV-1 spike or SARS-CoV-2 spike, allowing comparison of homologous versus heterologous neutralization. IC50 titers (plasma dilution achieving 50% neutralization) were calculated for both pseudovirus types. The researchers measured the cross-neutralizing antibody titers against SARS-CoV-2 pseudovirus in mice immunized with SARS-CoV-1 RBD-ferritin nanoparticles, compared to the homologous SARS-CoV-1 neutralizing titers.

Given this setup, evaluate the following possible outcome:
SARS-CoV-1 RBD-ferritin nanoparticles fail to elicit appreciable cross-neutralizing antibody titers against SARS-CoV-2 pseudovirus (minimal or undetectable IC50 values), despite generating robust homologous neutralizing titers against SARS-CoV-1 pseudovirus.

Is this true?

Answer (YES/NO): YES